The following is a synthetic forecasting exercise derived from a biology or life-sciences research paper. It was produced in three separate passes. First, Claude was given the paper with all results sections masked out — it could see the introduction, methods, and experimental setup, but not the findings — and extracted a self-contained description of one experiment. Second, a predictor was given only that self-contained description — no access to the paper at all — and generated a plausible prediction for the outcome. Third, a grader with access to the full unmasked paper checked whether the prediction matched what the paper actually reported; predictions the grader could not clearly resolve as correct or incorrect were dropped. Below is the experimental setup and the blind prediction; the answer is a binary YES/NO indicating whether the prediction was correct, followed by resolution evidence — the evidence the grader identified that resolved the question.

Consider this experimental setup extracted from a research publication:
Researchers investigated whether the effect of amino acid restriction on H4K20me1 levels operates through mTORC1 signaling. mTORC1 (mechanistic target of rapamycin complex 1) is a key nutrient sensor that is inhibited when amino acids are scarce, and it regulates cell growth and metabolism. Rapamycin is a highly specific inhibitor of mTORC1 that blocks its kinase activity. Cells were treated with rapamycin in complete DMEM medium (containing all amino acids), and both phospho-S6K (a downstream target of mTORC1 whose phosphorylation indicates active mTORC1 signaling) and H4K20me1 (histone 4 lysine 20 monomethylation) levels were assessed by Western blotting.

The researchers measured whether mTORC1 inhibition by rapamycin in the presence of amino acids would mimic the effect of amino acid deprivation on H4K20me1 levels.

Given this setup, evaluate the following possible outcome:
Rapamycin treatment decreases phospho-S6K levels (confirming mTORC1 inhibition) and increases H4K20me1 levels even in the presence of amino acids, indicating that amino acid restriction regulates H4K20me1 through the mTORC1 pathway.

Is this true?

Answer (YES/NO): NO